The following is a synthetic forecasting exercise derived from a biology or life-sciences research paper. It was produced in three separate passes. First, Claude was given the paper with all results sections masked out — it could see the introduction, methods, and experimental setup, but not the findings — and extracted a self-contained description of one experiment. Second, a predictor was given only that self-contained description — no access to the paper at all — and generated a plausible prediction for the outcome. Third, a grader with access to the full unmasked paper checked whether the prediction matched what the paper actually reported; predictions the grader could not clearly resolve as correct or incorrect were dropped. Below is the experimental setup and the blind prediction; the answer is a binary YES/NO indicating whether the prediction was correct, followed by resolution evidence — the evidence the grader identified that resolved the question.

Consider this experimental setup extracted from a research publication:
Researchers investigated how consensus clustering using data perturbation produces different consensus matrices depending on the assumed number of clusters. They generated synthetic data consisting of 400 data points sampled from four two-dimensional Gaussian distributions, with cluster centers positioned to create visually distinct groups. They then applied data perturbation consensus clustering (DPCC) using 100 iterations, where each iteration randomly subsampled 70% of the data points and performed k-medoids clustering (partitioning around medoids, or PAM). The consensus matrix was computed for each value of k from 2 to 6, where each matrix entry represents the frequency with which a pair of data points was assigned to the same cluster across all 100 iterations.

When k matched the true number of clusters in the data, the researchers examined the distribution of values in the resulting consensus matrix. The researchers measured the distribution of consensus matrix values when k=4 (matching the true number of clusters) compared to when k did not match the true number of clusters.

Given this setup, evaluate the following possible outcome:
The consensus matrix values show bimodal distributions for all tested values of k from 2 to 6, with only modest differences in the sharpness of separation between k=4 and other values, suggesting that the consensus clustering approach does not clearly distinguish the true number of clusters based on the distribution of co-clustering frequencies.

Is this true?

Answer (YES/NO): NO